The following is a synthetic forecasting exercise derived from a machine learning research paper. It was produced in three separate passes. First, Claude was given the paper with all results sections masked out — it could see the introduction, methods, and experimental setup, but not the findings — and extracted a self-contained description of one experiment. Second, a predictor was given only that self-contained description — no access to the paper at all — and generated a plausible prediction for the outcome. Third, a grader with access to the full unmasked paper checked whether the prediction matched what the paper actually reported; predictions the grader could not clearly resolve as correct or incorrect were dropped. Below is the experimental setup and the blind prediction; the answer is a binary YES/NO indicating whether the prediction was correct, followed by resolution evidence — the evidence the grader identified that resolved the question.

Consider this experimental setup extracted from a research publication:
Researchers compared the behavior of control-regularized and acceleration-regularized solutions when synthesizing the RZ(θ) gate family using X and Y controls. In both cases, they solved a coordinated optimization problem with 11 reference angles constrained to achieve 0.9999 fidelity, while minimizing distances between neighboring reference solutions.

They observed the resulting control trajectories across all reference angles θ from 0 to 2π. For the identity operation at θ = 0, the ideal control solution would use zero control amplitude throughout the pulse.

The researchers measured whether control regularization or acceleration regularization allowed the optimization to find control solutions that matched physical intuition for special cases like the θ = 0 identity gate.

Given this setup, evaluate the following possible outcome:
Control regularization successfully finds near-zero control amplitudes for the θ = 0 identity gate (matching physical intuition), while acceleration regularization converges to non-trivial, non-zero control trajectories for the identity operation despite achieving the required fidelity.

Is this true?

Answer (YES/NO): NO